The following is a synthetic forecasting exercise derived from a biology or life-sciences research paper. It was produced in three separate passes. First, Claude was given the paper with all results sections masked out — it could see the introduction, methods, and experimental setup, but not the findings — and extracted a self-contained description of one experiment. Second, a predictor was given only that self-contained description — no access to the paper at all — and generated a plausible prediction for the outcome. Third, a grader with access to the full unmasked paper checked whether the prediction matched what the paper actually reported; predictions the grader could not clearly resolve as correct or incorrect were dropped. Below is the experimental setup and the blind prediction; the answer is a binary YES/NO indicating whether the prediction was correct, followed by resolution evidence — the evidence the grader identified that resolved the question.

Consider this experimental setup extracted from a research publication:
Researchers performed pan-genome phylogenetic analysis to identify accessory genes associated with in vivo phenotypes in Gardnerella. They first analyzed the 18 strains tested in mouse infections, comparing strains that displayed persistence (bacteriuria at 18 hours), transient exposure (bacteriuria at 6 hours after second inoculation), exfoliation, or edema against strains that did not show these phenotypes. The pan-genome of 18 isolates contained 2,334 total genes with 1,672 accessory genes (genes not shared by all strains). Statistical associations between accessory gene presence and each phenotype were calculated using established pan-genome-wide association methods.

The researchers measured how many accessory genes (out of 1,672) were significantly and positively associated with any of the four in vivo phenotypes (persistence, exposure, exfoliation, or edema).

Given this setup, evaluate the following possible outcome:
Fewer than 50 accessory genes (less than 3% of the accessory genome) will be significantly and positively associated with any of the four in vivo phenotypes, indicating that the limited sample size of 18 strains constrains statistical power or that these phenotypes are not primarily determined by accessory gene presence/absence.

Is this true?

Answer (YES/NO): YES